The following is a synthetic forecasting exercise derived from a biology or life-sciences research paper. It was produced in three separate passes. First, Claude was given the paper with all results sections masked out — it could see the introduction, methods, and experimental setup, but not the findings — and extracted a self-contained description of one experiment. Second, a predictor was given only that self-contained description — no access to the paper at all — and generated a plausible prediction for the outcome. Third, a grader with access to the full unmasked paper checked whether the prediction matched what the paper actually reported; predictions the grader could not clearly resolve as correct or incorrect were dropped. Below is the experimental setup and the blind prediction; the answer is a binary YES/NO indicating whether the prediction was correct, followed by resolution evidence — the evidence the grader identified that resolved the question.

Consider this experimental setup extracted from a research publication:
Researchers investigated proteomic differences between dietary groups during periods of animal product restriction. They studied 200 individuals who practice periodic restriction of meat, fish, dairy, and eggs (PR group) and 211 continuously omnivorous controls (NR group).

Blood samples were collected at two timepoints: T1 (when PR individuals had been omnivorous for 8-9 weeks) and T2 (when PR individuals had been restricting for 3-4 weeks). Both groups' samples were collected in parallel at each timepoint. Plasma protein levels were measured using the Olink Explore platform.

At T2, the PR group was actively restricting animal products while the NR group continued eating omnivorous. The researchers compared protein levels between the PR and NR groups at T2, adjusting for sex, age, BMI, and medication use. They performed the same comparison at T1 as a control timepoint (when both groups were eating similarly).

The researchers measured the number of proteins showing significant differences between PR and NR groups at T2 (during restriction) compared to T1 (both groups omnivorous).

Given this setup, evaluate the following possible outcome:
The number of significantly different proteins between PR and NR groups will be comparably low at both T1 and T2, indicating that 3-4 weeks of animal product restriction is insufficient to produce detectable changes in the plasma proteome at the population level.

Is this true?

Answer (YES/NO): NO